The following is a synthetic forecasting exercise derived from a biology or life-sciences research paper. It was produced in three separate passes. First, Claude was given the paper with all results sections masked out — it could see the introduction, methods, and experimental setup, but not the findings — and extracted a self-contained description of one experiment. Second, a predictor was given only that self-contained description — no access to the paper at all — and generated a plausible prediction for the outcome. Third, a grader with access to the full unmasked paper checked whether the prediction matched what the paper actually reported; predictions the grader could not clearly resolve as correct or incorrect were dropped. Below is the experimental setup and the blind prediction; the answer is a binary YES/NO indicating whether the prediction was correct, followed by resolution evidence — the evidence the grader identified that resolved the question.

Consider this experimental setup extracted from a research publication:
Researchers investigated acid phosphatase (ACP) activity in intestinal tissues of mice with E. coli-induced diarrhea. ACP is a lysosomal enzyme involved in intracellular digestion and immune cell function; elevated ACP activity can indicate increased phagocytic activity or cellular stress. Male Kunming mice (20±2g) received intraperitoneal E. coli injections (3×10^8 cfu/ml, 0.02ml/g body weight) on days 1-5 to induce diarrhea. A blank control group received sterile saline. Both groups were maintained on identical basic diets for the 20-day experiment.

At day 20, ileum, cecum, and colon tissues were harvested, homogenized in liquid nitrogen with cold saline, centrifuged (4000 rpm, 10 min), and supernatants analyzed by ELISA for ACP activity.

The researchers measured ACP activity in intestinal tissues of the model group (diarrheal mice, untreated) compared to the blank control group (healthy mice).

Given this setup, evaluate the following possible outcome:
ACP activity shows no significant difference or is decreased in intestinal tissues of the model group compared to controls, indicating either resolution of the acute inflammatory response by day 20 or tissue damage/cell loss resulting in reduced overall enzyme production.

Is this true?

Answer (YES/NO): YES